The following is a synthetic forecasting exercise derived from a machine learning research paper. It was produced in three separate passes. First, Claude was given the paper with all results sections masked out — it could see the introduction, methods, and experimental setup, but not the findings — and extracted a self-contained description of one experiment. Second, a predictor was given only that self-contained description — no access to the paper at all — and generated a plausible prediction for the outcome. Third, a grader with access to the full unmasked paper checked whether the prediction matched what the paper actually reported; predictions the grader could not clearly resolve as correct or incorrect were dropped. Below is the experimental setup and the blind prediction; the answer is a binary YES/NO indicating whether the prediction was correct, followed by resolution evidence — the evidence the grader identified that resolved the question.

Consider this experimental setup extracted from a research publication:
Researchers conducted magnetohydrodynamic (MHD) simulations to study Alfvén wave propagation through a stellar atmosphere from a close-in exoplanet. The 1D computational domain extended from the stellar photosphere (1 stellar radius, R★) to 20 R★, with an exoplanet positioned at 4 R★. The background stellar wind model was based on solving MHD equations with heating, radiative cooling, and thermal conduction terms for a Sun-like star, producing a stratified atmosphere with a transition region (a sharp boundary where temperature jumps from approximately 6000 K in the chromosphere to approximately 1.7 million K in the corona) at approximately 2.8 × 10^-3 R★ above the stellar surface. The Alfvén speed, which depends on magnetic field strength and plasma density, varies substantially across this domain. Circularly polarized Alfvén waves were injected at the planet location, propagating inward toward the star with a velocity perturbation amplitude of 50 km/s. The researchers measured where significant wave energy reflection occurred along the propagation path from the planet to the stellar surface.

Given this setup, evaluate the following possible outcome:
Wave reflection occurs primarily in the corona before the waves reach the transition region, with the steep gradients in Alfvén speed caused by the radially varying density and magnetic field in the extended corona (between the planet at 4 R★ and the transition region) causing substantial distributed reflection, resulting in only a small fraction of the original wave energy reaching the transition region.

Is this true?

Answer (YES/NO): NO